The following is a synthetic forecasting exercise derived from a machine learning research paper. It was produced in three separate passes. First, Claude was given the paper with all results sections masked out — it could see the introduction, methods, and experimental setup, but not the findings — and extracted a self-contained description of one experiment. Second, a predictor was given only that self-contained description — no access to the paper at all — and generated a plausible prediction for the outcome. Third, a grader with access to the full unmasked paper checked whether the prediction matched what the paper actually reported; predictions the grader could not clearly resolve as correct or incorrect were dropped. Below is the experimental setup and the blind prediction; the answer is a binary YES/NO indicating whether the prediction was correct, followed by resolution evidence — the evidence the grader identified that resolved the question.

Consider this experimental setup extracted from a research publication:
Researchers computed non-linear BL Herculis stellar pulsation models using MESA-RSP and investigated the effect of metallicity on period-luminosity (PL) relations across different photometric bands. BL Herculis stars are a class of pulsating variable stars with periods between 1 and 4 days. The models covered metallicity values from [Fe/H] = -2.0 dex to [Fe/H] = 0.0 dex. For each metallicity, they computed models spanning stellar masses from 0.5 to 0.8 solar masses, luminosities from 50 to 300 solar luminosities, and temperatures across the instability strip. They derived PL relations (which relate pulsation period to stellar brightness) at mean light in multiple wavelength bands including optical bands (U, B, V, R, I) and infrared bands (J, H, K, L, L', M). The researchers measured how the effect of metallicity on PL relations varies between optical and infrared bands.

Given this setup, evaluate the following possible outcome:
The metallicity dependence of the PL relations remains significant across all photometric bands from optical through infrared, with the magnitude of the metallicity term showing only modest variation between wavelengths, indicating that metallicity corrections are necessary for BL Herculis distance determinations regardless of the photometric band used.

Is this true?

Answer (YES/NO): NO